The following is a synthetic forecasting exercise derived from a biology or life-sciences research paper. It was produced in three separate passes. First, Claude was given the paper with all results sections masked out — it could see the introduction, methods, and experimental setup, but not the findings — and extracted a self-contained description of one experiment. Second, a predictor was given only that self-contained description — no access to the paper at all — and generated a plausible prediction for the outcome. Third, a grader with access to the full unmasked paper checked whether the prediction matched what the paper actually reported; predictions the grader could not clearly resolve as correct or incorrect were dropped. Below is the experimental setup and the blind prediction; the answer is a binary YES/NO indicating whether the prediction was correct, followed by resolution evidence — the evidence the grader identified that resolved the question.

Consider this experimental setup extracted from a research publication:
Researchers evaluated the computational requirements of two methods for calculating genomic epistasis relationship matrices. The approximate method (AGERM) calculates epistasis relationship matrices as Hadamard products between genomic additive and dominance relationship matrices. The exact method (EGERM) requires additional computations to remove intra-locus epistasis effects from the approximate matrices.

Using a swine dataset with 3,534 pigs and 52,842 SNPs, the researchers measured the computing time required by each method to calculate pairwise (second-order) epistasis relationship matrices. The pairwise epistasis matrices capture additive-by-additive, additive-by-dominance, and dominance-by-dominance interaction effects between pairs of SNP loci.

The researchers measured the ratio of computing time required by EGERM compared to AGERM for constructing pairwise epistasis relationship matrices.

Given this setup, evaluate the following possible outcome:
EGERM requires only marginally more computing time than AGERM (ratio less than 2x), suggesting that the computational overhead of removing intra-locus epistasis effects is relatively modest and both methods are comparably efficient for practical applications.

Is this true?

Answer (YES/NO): NO